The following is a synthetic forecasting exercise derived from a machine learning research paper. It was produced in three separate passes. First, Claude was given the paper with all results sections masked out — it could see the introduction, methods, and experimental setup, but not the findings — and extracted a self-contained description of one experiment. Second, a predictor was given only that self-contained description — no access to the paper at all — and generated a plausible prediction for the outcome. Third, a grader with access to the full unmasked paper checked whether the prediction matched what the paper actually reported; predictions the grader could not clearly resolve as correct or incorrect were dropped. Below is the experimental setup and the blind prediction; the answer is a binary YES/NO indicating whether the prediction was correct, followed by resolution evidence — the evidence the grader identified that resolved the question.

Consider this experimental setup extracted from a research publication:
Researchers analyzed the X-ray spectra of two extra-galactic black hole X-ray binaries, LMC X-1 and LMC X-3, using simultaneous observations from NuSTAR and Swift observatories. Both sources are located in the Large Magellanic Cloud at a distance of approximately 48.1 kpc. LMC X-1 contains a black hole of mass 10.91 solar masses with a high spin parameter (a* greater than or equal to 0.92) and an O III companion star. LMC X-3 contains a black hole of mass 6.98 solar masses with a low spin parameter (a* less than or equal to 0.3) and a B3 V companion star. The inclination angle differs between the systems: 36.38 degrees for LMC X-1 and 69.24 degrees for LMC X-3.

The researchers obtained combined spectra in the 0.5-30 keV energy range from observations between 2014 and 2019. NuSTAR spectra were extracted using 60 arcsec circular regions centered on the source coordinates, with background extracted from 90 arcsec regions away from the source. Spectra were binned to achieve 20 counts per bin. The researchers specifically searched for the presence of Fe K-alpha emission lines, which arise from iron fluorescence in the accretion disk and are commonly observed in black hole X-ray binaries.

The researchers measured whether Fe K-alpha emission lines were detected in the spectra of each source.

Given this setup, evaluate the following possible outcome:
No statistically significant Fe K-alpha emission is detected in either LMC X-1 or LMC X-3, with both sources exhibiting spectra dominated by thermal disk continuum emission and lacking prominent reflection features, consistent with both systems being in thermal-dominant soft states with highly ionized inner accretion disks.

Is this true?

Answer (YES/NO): NO